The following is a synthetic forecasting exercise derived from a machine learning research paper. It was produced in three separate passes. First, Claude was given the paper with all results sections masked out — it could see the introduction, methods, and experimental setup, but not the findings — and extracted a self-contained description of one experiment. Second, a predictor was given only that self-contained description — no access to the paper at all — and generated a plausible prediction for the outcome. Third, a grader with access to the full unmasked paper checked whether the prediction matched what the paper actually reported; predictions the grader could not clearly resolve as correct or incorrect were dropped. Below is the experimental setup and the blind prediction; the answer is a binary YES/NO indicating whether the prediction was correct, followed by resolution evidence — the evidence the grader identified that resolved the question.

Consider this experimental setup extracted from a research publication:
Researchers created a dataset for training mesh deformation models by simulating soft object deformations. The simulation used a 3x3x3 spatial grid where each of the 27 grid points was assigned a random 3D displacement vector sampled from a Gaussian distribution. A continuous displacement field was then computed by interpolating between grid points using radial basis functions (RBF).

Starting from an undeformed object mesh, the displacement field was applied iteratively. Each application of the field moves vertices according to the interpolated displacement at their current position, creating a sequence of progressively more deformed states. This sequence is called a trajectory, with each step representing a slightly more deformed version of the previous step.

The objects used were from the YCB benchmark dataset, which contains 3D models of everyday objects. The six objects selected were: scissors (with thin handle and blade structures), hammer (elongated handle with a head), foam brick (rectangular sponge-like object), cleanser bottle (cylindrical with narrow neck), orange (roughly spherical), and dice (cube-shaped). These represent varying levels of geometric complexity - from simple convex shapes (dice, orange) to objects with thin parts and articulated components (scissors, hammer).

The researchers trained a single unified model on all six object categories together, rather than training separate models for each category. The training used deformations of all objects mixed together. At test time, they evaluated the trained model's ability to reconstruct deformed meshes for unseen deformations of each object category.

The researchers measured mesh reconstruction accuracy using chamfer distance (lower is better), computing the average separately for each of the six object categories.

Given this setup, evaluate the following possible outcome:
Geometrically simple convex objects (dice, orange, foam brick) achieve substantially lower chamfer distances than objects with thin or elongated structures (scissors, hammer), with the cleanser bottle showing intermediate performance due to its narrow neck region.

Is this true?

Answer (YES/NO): NO